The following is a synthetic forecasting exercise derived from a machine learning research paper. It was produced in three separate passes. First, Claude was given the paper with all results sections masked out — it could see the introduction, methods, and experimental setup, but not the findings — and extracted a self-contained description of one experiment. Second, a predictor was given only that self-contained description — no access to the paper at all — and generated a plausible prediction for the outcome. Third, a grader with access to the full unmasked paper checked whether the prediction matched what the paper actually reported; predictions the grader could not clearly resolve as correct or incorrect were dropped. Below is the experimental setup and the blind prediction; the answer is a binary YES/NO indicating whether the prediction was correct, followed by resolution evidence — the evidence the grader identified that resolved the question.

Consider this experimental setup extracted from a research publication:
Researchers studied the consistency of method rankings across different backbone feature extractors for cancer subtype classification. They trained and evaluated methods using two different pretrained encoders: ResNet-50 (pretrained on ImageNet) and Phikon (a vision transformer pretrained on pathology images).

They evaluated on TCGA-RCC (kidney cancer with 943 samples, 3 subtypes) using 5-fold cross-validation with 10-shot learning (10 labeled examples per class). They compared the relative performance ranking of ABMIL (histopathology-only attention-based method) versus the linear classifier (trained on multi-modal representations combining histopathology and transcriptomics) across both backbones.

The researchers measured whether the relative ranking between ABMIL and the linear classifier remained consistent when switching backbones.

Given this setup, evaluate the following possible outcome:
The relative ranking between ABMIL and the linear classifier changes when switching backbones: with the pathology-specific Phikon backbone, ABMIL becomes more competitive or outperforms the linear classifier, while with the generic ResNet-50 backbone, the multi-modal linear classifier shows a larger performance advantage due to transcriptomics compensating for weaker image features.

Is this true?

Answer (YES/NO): YES